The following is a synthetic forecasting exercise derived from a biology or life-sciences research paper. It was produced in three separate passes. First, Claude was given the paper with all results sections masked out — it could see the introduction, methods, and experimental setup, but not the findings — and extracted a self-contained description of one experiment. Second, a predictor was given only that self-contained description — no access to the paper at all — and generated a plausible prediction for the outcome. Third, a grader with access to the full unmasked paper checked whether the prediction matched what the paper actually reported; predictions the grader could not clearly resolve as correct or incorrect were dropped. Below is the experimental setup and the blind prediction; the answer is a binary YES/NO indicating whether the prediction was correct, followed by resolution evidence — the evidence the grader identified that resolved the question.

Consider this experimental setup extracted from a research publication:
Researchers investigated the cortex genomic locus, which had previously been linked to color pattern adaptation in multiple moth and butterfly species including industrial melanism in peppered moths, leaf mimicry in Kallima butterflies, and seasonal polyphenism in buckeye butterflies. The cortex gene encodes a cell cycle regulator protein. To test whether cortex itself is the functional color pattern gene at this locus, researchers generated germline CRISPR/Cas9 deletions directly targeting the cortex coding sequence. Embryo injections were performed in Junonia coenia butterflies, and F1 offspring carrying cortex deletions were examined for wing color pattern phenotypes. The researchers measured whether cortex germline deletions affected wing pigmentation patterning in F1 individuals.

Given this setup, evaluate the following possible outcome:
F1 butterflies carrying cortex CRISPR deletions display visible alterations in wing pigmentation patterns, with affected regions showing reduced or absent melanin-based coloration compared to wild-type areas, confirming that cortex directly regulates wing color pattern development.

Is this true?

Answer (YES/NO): NO